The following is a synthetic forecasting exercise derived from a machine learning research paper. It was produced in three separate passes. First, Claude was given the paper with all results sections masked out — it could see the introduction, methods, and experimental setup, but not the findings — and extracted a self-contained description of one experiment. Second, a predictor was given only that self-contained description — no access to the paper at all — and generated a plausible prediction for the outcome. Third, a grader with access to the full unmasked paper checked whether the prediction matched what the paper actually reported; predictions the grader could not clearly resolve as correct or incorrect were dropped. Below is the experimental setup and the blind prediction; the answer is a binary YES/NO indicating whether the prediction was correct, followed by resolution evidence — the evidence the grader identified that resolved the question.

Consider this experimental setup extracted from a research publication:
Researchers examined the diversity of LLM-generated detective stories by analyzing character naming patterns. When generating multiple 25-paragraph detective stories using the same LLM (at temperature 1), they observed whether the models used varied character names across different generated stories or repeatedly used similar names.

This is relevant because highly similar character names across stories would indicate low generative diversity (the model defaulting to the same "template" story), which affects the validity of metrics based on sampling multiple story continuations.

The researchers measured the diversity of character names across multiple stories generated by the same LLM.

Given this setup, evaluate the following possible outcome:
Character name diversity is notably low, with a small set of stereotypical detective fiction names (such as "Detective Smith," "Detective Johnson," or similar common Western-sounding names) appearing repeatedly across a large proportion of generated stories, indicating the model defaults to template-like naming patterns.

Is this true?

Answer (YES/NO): YES